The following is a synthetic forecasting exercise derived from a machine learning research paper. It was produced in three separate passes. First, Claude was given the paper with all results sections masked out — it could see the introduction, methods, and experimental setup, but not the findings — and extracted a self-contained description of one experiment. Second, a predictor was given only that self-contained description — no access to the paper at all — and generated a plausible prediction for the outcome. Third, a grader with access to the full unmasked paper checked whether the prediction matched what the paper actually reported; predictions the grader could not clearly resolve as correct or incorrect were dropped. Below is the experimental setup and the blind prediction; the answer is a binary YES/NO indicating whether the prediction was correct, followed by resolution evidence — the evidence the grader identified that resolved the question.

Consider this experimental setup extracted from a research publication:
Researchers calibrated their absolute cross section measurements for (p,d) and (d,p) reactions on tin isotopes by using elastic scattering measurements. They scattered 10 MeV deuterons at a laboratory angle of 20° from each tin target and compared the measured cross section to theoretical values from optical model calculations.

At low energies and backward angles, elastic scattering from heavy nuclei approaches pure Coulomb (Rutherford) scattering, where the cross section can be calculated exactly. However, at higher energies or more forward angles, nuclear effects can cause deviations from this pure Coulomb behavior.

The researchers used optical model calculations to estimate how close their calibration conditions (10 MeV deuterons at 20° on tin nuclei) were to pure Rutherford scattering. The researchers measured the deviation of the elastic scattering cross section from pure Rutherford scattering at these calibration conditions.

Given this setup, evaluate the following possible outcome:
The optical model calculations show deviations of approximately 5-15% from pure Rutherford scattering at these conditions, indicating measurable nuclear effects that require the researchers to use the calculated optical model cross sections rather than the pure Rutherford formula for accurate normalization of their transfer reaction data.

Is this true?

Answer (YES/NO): NO